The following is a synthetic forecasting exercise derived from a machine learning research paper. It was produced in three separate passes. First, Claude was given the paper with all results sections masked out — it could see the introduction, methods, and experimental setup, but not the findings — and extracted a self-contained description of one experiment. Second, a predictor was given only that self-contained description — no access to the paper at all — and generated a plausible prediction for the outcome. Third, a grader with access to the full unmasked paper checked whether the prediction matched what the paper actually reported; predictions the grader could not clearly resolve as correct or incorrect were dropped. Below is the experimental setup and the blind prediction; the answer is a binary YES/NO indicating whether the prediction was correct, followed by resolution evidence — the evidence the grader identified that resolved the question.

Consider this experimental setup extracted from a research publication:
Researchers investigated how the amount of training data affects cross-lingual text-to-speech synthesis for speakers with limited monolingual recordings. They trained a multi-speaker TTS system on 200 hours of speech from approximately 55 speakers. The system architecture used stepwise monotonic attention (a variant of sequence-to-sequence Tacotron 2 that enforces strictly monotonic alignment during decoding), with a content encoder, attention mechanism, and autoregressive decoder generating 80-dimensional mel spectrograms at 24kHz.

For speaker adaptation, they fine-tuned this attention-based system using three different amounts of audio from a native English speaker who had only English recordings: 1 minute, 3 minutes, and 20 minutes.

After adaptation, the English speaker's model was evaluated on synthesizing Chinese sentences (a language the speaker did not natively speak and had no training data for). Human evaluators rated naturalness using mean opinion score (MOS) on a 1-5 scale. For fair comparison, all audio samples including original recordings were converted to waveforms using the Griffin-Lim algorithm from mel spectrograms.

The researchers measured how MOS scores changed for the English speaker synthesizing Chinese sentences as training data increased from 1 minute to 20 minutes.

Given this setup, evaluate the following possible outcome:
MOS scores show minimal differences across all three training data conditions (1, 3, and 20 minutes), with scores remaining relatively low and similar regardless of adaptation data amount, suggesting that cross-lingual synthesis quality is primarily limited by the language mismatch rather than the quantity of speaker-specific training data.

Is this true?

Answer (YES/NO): NO